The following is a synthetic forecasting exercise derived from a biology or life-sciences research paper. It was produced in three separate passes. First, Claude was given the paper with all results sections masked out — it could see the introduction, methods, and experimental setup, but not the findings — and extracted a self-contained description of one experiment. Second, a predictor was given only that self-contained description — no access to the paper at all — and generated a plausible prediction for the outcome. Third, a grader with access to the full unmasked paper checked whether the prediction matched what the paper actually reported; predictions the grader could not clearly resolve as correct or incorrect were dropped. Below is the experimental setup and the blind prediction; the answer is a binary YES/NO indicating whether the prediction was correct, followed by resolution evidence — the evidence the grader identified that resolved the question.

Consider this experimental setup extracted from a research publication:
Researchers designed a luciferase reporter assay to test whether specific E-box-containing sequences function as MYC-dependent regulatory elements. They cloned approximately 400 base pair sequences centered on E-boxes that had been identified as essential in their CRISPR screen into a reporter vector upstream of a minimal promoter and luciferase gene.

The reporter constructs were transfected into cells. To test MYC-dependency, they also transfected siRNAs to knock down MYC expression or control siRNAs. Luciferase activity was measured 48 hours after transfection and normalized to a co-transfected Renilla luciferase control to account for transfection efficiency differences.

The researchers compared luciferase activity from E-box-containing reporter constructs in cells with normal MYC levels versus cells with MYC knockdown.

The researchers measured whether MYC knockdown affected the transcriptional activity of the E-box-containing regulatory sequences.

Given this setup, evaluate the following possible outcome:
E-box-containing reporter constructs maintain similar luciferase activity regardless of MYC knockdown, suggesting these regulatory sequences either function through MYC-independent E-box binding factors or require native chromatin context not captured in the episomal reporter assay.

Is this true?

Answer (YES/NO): NO